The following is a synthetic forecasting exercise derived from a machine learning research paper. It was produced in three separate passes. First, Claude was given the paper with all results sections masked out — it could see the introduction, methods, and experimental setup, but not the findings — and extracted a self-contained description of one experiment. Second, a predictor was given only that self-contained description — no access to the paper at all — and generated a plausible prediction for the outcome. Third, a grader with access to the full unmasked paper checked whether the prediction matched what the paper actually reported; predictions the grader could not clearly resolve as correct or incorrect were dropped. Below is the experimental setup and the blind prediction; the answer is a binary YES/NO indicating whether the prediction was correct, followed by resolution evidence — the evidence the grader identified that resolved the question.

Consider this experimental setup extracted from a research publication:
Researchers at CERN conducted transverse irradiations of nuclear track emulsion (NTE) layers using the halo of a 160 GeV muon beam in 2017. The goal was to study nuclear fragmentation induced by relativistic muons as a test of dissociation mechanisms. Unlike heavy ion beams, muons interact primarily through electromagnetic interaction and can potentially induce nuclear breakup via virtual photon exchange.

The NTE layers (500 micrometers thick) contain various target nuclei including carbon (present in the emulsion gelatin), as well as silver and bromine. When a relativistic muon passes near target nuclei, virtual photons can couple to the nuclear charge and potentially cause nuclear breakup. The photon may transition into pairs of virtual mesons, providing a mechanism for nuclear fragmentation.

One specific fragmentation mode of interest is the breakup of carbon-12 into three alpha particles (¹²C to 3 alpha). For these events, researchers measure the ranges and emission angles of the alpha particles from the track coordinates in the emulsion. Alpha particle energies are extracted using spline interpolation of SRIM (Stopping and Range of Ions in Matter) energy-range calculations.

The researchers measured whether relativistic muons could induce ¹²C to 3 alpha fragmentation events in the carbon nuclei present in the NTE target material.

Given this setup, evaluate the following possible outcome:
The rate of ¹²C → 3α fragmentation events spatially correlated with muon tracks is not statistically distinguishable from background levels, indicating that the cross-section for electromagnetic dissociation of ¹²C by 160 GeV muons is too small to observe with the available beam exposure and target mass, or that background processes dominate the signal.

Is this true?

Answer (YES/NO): NO